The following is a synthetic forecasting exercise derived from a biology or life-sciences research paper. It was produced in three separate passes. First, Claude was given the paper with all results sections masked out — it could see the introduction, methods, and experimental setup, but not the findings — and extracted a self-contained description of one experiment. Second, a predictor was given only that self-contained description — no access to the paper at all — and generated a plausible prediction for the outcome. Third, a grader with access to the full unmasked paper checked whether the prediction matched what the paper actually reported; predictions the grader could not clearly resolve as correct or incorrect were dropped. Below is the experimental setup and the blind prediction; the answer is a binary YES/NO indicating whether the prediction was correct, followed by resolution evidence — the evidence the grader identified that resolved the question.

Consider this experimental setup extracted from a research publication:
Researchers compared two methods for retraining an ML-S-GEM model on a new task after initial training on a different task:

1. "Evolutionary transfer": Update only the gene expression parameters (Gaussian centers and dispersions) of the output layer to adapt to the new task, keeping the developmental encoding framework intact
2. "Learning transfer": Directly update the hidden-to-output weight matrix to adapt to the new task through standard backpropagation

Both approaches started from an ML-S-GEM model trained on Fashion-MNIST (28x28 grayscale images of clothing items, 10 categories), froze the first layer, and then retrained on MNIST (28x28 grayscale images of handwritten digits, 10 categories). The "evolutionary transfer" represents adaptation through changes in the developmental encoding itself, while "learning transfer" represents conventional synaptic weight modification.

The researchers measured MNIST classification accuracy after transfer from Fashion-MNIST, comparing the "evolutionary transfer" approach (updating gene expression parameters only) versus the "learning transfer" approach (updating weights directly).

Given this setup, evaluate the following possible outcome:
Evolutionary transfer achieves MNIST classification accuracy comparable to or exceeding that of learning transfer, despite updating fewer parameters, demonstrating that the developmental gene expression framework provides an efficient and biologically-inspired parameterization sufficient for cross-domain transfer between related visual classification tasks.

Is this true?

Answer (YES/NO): YES